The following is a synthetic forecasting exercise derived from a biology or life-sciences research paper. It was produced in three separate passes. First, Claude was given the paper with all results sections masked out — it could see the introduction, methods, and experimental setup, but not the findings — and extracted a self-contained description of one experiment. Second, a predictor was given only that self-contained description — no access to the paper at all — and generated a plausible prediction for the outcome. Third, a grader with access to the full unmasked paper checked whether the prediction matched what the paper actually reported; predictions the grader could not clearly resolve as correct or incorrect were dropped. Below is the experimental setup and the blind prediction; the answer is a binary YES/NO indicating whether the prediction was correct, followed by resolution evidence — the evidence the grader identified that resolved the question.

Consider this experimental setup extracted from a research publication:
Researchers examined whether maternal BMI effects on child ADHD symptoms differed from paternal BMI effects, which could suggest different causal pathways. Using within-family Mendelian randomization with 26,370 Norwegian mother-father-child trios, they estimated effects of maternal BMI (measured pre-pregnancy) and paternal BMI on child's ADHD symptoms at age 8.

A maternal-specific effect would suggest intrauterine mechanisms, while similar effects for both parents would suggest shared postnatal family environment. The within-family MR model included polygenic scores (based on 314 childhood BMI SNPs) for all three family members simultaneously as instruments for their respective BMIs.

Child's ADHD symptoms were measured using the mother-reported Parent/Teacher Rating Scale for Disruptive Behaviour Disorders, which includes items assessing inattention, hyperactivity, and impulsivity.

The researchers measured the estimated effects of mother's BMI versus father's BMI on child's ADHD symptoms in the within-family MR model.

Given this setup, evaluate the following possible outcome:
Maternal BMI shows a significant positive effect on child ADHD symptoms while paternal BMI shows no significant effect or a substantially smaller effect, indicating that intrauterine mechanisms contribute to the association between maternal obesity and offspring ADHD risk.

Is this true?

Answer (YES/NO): NO